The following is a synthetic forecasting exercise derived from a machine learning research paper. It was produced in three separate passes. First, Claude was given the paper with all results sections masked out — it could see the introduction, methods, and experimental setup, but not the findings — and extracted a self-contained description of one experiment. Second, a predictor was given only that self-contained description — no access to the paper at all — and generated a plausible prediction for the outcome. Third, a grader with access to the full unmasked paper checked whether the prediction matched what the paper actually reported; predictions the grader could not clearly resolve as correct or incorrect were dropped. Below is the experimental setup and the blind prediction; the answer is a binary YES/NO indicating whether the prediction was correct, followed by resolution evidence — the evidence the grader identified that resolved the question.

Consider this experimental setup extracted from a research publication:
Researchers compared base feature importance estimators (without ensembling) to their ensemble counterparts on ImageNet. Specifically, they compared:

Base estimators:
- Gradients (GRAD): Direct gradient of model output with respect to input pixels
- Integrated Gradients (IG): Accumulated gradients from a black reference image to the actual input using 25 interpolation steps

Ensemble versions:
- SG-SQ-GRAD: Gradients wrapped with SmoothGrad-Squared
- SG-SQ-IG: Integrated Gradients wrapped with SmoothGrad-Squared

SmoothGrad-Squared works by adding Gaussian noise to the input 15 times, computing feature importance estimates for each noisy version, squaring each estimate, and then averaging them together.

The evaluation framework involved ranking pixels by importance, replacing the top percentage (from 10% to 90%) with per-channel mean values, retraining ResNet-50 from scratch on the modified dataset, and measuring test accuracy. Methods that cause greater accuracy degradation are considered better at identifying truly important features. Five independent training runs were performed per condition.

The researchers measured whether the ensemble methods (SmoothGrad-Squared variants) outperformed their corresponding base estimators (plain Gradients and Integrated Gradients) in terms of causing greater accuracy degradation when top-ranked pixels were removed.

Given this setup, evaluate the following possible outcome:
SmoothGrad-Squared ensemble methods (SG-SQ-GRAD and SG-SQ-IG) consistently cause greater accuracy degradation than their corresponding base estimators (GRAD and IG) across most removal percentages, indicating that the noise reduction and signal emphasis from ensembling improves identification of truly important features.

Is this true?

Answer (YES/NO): YES